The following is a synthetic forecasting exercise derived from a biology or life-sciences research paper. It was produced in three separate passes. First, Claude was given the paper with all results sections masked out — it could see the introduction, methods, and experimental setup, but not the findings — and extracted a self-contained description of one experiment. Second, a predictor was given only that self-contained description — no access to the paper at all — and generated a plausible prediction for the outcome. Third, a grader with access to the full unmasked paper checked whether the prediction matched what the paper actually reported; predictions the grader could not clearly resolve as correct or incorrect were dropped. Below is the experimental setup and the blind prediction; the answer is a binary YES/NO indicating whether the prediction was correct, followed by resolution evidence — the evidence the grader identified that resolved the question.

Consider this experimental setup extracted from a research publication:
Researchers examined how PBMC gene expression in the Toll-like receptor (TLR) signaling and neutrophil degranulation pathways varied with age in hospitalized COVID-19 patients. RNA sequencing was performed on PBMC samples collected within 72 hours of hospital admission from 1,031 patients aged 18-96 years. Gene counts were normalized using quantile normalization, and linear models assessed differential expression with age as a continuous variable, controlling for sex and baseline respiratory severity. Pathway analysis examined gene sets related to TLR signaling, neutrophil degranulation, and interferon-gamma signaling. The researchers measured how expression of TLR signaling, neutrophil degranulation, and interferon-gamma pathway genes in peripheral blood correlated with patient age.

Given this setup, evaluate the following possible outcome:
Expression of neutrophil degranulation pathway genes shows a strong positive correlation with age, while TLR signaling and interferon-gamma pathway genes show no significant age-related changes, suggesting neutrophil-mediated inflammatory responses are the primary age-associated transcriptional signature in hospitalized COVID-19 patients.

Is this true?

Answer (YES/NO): NO